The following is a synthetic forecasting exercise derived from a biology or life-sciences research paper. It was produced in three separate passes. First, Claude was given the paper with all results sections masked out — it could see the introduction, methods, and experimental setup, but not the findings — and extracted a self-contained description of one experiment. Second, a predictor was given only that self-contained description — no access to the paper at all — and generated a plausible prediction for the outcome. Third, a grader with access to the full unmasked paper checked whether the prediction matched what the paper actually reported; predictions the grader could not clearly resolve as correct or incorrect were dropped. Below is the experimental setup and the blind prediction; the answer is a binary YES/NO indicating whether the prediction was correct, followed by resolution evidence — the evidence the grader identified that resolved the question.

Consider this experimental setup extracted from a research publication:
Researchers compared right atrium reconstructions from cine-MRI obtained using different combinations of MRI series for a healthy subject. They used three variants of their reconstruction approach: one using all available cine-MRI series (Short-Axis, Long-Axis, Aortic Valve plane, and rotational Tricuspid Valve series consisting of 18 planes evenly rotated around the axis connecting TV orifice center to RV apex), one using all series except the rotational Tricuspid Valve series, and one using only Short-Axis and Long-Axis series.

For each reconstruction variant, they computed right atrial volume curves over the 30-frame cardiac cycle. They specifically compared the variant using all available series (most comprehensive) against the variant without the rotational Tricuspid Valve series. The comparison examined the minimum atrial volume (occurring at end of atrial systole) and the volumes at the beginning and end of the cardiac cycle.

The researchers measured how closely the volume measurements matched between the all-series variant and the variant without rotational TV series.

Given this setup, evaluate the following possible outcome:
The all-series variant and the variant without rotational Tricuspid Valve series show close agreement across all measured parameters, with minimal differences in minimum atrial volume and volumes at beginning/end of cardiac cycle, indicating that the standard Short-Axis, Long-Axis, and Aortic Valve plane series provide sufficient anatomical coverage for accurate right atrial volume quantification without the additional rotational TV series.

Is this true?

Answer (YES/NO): NO